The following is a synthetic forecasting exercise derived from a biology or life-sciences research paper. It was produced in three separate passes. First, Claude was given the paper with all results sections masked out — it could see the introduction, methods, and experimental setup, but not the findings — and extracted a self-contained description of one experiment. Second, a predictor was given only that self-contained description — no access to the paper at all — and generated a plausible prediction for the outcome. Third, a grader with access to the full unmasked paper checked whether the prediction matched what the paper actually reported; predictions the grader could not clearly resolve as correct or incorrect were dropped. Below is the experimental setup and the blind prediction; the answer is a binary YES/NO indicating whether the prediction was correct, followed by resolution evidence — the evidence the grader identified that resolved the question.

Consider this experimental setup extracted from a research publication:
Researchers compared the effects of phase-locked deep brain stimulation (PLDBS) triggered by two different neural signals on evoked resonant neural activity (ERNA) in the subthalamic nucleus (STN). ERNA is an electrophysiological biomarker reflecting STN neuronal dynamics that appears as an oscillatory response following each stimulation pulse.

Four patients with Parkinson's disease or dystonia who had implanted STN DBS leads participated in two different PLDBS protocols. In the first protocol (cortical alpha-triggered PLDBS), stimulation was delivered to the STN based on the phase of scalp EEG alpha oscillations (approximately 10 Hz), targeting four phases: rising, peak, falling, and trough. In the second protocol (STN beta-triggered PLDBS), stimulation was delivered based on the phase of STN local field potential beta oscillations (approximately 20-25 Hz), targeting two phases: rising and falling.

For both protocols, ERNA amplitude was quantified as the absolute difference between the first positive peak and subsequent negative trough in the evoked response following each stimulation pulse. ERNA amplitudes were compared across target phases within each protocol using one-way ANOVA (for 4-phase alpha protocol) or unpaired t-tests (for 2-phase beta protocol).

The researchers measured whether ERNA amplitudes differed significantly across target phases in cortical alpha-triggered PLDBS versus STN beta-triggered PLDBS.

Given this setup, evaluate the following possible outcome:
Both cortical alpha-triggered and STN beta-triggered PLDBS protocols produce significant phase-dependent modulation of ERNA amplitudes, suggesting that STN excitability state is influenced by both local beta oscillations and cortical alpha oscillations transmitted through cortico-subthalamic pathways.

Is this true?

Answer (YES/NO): NO